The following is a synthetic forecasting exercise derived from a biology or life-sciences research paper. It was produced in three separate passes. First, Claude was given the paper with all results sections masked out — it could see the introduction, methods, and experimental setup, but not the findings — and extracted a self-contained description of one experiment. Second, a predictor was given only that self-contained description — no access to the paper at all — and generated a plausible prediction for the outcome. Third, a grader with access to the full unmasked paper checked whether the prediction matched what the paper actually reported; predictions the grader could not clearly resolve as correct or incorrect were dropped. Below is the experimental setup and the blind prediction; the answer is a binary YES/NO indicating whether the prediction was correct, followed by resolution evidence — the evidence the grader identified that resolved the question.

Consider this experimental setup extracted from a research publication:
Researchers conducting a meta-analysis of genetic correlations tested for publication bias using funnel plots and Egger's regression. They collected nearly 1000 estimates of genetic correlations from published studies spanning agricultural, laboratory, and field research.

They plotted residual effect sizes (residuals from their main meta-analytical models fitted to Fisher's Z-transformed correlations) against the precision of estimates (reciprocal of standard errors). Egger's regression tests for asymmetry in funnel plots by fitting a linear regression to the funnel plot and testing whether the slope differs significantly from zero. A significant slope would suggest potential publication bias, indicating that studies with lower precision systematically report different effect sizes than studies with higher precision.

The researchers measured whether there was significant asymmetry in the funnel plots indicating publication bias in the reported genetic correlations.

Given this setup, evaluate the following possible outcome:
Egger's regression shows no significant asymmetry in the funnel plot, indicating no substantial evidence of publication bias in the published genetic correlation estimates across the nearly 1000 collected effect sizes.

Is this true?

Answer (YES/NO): YES